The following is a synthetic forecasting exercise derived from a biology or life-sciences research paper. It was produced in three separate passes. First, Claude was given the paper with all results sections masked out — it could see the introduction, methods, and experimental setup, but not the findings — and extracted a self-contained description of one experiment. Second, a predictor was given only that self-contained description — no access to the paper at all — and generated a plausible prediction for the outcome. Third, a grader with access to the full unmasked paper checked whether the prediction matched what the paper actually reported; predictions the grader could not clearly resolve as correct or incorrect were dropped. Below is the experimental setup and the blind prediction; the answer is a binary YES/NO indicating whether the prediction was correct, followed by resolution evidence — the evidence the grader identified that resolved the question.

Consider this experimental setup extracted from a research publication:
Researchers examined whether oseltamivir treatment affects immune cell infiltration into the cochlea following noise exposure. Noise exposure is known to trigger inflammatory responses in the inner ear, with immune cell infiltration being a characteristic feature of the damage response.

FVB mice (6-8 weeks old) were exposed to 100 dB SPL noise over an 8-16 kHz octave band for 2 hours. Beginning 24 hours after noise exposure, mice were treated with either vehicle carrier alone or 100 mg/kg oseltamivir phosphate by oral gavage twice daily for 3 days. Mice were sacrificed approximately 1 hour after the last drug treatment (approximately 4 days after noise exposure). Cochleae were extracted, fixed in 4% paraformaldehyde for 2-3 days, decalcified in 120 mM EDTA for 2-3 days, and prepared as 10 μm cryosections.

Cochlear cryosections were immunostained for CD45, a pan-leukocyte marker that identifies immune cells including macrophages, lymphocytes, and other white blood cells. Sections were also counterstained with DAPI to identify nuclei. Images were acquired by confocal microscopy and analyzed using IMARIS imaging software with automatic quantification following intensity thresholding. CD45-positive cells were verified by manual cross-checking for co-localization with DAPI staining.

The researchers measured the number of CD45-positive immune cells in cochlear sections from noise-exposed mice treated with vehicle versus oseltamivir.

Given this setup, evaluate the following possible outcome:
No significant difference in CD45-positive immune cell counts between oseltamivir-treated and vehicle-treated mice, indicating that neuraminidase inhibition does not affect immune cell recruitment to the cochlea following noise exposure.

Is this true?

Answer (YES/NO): NO